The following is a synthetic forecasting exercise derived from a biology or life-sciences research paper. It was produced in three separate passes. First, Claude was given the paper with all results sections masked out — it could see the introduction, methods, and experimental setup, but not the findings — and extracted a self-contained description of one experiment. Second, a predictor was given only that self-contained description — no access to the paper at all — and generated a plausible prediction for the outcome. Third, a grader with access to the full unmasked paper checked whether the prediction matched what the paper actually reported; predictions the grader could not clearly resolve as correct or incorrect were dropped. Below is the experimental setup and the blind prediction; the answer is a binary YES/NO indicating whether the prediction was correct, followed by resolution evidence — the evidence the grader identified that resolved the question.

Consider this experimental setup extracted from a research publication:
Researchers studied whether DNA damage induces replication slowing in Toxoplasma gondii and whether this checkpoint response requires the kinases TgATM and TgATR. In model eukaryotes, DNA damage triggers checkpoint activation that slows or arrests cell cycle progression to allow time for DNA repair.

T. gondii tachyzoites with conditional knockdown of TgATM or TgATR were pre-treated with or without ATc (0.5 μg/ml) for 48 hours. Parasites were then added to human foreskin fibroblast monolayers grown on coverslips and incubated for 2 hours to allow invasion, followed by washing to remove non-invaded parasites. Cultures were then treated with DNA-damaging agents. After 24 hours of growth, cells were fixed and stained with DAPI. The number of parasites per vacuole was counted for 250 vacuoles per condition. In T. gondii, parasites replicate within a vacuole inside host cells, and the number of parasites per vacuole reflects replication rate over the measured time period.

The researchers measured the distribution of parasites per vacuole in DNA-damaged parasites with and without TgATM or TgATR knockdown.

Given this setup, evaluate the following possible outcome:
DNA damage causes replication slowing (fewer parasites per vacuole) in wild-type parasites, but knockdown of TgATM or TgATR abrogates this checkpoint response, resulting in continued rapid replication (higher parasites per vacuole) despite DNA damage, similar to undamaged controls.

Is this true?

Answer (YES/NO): NO